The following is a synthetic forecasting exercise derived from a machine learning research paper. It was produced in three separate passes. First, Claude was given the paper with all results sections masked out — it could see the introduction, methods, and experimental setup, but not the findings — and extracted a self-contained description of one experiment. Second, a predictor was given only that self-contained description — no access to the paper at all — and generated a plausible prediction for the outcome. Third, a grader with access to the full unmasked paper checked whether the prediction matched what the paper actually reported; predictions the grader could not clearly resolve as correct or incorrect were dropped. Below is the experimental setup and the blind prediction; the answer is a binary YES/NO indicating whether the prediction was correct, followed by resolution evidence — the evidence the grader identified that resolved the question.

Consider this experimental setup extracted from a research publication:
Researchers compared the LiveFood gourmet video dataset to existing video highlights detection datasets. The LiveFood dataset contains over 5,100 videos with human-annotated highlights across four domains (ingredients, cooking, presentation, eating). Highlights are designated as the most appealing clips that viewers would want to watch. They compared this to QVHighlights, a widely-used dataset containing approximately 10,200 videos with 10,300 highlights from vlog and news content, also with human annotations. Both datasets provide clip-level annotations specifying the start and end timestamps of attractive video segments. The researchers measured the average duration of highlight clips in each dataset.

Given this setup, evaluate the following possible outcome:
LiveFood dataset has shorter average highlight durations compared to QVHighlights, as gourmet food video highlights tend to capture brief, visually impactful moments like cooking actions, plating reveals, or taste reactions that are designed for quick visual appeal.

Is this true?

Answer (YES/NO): YES